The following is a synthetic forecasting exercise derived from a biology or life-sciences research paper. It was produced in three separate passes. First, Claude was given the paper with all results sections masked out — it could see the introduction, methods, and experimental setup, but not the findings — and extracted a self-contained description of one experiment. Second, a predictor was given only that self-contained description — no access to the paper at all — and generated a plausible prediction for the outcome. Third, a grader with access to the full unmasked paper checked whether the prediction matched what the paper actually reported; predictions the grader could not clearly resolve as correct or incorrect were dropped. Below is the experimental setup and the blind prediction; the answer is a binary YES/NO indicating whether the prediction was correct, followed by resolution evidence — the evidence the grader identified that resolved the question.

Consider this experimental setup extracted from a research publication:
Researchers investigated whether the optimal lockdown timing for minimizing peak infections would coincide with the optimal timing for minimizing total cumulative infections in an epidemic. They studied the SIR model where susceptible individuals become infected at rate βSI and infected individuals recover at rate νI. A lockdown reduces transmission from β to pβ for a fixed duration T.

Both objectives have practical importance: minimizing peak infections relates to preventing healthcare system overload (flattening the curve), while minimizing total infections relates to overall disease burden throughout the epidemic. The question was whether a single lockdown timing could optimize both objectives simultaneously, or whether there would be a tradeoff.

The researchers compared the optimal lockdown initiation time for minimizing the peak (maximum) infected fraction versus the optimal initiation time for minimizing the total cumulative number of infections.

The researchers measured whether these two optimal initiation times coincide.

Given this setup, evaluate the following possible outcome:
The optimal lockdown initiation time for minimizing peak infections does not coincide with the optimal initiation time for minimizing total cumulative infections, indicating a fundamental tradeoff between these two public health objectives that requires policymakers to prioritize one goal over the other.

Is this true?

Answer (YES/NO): YES